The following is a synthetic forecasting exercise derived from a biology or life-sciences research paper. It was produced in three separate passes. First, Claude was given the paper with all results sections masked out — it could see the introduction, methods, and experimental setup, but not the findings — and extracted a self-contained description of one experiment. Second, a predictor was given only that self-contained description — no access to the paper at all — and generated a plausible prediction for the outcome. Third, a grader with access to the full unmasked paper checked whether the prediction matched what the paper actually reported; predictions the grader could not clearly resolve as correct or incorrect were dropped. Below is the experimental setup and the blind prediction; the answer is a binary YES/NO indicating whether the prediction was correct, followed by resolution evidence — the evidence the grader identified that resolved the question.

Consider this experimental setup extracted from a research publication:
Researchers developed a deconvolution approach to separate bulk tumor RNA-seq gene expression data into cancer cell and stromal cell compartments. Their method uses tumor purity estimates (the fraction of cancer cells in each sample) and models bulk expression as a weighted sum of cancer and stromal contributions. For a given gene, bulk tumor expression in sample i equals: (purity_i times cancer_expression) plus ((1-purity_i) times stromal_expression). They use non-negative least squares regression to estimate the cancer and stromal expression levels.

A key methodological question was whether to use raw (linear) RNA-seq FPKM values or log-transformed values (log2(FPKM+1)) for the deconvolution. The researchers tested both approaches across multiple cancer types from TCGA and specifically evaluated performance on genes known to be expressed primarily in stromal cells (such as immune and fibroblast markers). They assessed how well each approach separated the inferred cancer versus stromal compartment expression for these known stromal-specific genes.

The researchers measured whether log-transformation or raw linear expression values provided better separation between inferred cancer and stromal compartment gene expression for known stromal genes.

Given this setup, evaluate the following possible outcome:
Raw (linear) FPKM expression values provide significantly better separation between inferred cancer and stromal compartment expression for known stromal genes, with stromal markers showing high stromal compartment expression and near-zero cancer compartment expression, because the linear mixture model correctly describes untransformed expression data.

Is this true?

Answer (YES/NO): NO